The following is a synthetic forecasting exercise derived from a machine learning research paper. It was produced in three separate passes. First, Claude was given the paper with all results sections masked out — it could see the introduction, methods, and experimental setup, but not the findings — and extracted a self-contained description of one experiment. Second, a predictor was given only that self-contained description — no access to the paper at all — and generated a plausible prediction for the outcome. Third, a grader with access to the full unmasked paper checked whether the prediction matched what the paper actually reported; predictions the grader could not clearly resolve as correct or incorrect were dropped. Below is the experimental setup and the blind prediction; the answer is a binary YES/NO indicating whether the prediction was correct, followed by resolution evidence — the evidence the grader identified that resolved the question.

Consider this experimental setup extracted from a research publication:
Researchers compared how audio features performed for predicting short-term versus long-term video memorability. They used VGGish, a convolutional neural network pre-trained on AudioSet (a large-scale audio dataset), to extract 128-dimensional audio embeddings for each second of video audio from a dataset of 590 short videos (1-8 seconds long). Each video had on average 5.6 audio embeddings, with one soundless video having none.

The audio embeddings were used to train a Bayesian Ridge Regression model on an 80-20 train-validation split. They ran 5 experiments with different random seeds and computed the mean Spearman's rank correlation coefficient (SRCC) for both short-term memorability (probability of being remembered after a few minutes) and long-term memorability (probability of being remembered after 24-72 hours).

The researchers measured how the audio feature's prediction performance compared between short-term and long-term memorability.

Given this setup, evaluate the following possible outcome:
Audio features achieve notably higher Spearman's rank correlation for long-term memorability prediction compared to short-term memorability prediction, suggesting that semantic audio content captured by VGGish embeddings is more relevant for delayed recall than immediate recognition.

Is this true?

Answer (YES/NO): NO